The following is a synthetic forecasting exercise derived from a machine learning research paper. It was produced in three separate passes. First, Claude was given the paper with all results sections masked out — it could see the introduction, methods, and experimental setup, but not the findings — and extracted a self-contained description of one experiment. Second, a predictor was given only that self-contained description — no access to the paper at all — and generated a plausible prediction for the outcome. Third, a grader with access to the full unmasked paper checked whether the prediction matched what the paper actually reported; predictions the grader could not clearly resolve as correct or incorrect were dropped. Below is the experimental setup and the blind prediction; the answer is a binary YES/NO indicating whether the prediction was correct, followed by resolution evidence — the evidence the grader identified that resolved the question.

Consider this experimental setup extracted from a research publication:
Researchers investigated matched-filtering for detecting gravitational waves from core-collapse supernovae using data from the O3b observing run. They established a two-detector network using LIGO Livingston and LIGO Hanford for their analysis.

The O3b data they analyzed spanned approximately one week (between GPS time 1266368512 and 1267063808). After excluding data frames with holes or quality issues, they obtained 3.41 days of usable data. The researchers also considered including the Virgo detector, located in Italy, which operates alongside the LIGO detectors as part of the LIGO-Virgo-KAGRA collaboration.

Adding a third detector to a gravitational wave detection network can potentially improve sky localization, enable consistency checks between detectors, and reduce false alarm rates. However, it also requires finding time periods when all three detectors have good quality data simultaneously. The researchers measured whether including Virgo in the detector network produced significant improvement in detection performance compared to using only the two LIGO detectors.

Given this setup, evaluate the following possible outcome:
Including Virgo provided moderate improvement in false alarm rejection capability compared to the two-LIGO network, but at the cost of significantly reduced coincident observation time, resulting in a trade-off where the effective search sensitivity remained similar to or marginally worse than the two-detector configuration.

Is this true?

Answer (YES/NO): NO